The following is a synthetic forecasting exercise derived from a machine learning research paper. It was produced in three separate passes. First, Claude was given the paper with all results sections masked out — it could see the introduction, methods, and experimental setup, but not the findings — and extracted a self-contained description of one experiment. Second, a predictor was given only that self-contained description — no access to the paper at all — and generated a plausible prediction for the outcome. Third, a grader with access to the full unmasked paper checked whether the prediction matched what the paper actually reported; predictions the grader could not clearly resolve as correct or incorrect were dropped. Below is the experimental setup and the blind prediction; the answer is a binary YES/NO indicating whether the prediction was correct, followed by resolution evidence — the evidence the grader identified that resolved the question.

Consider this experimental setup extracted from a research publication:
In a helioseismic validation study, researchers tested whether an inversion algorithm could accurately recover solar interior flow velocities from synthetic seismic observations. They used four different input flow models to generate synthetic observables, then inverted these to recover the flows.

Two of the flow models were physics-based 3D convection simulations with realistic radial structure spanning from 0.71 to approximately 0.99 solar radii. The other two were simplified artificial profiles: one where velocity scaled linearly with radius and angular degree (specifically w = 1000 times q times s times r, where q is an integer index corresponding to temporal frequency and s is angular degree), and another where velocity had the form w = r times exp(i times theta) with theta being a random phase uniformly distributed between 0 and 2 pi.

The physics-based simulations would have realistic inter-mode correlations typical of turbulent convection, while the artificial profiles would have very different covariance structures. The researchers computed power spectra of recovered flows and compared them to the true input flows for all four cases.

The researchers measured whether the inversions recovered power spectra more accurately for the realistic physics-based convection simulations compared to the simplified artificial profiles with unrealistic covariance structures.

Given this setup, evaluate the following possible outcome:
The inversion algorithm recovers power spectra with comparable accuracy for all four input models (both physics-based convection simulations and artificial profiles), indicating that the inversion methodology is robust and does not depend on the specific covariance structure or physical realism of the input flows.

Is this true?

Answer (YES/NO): NO